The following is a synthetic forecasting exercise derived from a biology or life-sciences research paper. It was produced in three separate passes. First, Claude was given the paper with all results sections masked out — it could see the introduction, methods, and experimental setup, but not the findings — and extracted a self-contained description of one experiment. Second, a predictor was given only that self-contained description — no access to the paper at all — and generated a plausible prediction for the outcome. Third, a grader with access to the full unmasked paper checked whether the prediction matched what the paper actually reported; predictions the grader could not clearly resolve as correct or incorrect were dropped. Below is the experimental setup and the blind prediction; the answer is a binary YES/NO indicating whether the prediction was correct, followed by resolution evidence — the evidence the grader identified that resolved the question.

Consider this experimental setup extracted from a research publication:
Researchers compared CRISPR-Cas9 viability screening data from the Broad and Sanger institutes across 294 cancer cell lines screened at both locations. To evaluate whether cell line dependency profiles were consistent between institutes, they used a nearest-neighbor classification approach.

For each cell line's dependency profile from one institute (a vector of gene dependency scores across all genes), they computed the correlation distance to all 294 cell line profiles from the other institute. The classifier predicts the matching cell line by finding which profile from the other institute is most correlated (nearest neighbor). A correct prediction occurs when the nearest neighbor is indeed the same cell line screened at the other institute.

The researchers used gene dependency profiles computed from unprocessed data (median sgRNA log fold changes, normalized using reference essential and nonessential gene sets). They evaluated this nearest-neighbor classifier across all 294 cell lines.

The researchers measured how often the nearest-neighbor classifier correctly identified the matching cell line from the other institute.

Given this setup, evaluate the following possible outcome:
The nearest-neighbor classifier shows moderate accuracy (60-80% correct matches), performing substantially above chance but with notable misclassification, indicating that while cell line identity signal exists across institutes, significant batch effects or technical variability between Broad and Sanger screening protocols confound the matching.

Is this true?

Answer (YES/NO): NO